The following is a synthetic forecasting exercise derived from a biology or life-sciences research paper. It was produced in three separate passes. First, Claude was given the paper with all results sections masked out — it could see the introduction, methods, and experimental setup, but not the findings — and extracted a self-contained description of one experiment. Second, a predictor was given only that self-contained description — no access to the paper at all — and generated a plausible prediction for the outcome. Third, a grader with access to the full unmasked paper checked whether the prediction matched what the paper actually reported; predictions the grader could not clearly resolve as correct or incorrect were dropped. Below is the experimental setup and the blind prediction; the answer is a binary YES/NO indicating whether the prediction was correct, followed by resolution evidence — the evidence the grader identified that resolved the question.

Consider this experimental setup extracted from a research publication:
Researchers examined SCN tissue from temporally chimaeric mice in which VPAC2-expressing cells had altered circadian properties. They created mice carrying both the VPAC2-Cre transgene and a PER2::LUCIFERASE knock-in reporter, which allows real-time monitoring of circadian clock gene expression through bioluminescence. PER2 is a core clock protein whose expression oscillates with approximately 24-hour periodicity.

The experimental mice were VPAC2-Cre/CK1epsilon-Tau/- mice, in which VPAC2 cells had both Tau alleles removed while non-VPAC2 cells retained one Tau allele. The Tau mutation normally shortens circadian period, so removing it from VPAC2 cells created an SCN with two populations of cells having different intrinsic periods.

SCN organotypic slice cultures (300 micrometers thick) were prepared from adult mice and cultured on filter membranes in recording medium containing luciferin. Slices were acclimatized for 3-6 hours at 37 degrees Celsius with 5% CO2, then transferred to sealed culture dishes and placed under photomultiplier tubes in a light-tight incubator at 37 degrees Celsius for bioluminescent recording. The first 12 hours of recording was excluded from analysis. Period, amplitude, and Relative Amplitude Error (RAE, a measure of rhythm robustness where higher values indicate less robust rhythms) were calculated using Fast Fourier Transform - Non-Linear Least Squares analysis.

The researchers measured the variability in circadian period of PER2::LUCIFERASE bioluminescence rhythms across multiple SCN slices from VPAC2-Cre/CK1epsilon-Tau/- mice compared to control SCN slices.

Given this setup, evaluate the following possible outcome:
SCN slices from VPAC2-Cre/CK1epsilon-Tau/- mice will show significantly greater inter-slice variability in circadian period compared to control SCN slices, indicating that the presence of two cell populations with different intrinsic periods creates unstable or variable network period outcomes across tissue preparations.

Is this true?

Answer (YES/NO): YES